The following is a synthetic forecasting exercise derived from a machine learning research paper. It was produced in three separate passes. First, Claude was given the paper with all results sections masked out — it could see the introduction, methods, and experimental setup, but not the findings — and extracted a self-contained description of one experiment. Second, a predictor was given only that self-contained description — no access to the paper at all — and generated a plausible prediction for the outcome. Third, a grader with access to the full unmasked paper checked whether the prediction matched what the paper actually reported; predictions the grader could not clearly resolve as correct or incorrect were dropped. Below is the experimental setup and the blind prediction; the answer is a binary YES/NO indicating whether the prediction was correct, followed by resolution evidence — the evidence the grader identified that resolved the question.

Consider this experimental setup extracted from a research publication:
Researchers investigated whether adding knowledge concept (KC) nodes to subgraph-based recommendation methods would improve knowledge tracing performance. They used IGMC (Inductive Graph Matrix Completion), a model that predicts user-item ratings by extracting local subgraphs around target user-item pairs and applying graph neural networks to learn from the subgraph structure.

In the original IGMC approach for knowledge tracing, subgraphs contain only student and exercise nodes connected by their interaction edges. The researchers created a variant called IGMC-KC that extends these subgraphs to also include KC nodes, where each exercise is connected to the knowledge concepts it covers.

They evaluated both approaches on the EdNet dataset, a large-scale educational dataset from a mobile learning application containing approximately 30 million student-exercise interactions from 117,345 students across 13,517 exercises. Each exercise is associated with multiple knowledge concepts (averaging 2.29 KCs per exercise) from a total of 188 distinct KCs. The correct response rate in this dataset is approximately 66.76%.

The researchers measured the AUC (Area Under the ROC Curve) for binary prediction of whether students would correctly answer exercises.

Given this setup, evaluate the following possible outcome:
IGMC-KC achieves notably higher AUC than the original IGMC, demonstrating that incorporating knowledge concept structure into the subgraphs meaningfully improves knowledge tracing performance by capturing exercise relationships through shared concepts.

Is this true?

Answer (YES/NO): YES